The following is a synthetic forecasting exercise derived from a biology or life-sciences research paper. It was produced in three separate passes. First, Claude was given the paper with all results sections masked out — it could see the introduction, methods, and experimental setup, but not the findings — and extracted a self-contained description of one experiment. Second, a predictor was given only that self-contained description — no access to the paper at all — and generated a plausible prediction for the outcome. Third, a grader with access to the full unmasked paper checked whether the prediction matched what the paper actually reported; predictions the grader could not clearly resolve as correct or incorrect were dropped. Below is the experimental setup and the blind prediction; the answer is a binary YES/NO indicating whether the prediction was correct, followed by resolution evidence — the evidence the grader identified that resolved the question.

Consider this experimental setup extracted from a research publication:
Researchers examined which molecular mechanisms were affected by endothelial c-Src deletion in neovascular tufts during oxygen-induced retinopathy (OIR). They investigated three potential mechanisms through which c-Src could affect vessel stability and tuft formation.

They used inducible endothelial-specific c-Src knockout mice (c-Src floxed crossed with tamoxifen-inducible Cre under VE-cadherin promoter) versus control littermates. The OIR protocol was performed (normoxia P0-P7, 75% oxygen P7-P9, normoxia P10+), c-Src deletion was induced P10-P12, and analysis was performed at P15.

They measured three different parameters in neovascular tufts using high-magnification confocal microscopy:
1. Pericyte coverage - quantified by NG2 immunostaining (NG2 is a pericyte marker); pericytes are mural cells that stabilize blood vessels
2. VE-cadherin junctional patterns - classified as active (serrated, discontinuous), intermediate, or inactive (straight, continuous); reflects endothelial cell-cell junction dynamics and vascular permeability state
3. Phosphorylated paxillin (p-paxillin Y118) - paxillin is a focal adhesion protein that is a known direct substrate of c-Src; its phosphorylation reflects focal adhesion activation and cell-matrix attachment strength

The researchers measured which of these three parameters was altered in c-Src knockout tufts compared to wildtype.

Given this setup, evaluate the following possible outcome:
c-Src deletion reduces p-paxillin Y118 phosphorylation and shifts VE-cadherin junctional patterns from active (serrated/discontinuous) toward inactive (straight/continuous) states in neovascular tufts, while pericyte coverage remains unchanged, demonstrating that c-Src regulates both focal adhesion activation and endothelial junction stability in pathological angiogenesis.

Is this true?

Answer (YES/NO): NO